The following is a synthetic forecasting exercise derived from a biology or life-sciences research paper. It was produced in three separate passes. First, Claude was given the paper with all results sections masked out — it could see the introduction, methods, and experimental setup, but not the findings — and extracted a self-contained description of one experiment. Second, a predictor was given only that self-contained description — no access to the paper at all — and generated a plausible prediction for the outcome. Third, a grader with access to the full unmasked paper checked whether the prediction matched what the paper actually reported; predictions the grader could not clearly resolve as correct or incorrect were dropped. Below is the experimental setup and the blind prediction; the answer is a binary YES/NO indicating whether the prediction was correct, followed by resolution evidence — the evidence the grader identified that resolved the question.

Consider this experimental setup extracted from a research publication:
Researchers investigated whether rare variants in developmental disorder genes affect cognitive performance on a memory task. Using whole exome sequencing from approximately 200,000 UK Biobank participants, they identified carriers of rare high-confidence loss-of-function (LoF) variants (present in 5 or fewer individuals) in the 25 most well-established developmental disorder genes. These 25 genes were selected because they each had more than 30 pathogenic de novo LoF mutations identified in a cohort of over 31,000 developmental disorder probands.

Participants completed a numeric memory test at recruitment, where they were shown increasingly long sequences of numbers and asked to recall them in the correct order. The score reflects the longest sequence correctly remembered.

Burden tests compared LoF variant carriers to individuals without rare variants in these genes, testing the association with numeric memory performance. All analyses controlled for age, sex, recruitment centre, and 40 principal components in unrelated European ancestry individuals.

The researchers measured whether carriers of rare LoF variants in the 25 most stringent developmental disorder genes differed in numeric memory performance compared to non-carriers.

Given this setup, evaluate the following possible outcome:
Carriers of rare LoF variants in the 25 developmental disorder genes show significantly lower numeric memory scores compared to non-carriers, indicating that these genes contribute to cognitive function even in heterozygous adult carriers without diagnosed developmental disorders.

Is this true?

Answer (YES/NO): NO